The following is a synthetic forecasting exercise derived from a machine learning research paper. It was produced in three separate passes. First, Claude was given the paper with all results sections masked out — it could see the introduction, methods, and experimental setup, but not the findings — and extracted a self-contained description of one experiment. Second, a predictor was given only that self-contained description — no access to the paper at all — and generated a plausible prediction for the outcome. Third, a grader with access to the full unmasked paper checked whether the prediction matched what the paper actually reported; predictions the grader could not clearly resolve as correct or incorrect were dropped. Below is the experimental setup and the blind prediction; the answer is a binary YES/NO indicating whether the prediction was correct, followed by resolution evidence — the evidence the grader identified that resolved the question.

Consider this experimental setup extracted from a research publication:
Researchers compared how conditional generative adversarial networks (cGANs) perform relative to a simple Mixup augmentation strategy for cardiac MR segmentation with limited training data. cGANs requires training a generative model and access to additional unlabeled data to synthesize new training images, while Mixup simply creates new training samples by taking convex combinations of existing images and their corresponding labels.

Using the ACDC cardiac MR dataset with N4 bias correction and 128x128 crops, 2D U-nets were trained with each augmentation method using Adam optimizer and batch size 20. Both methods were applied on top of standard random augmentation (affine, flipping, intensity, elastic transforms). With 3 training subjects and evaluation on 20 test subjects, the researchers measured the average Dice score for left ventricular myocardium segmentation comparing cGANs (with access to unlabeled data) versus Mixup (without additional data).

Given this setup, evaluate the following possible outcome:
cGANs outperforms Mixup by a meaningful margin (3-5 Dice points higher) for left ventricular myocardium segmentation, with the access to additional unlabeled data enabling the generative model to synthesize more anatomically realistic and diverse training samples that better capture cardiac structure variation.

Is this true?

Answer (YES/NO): NO